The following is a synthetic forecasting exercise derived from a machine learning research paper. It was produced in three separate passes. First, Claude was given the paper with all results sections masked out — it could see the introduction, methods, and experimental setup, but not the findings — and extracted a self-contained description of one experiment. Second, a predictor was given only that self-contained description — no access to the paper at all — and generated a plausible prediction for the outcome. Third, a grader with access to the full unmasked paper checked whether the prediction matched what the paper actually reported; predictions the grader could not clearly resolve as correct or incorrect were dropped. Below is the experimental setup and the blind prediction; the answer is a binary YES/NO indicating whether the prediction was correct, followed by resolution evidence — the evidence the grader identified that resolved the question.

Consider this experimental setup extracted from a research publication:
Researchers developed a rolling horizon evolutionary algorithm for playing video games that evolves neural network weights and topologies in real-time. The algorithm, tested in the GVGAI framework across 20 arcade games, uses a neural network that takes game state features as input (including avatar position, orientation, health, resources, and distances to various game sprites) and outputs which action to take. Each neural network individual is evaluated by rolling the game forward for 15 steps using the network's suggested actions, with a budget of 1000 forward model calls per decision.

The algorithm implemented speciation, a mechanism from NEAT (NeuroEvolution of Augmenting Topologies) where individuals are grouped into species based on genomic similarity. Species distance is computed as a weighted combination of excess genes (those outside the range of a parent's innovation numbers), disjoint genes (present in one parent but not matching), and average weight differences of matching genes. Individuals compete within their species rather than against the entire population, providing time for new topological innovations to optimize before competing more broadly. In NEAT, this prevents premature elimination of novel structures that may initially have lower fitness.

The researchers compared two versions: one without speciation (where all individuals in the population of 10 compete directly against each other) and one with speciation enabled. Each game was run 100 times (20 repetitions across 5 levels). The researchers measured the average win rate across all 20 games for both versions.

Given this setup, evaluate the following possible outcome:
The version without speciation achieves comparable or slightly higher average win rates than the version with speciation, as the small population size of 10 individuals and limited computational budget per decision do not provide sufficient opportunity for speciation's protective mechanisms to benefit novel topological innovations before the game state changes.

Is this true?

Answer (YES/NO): NO